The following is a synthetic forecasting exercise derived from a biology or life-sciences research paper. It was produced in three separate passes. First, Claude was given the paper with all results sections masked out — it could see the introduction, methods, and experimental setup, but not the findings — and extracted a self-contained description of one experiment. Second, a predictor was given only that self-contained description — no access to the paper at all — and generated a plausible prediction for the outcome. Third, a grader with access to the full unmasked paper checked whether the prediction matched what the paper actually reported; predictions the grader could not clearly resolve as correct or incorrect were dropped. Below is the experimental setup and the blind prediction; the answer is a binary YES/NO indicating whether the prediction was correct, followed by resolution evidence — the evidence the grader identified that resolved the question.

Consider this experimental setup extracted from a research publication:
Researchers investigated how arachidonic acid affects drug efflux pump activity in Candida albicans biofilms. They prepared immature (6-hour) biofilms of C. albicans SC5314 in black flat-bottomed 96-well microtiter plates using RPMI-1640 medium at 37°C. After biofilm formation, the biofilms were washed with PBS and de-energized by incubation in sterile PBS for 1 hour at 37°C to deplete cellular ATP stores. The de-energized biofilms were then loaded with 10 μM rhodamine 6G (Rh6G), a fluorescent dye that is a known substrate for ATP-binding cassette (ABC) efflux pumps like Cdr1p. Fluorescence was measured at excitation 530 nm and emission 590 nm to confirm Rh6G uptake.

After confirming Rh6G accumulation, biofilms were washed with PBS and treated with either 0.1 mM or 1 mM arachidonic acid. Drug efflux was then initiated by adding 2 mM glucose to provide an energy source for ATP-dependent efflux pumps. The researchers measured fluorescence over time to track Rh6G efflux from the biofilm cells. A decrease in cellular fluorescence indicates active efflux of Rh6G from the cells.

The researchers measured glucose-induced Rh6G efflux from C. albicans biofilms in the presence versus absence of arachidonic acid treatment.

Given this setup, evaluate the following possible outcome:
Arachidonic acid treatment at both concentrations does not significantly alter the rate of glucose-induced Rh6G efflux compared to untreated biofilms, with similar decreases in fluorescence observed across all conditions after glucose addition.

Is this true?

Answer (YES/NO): NO